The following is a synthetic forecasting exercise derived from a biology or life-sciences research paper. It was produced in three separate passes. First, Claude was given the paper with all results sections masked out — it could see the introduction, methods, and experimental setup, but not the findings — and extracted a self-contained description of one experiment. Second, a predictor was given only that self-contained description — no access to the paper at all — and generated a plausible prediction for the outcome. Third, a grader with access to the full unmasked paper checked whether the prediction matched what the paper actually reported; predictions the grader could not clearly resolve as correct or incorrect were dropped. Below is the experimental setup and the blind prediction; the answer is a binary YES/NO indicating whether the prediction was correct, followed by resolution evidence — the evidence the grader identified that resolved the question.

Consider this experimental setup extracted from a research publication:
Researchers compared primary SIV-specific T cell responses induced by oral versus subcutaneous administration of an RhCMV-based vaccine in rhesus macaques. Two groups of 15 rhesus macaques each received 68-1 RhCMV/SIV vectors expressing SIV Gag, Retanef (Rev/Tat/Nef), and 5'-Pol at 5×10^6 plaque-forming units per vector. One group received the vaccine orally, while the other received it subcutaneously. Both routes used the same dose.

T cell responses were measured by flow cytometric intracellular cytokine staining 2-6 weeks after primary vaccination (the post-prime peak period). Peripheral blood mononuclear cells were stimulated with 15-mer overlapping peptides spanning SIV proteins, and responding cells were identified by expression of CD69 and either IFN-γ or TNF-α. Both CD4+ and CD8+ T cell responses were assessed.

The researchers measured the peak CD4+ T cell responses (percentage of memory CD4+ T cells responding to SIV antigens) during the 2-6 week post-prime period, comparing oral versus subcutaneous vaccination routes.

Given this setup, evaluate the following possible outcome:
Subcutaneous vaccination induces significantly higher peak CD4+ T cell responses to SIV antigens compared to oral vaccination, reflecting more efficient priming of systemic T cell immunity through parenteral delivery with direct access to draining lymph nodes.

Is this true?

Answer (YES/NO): NO